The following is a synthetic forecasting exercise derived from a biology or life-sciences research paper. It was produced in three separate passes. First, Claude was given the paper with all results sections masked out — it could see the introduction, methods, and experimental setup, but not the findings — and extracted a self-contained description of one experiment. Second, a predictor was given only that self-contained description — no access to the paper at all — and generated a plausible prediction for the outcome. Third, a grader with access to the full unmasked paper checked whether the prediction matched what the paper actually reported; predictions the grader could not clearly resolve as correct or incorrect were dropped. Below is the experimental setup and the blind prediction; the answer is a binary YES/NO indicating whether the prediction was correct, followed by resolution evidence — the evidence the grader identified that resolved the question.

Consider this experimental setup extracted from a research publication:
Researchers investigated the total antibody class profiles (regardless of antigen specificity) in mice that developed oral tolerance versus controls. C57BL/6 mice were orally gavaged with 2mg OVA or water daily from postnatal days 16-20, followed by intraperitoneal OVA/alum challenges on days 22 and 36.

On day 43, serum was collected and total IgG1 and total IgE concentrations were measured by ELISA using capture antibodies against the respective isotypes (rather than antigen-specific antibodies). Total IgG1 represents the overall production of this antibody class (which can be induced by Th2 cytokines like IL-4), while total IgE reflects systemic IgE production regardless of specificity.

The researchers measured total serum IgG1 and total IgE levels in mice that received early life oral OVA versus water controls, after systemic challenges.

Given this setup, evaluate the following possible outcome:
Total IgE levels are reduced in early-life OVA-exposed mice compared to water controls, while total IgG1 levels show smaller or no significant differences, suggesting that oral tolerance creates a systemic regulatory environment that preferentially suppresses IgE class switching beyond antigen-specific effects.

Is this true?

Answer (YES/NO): NO